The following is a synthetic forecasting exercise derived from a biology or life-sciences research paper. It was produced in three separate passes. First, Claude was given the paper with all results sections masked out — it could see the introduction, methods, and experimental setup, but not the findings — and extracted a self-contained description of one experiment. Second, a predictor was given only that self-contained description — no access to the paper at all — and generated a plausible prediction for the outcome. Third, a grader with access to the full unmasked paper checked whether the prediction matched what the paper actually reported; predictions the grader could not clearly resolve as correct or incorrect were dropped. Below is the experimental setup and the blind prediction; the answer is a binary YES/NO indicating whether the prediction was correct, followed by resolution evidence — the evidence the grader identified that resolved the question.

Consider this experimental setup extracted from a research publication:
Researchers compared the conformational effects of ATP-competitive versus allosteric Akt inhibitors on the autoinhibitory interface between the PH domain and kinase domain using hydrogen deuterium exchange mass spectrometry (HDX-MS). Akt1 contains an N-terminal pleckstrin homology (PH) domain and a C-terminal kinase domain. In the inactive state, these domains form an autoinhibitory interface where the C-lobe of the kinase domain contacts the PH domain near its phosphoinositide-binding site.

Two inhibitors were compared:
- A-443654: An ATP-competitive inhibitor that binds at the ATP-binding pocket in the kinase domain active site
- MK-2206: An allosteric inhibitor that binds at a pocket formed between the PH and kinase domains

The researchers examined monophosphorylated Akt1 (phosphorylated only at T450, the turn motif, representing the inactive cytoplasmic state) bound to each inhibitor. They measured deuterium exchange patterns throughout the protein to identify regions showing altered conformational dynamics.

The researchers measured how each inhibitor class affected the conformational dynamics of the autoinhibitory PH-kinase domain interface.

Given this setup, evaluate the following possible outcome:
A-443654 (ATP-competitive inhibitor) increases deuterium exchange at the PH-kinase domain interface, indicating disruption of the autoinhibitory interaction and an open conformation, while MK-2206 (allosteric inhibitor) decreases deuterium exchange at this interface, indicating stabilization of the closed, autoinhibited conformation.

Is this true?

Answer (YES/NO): NO